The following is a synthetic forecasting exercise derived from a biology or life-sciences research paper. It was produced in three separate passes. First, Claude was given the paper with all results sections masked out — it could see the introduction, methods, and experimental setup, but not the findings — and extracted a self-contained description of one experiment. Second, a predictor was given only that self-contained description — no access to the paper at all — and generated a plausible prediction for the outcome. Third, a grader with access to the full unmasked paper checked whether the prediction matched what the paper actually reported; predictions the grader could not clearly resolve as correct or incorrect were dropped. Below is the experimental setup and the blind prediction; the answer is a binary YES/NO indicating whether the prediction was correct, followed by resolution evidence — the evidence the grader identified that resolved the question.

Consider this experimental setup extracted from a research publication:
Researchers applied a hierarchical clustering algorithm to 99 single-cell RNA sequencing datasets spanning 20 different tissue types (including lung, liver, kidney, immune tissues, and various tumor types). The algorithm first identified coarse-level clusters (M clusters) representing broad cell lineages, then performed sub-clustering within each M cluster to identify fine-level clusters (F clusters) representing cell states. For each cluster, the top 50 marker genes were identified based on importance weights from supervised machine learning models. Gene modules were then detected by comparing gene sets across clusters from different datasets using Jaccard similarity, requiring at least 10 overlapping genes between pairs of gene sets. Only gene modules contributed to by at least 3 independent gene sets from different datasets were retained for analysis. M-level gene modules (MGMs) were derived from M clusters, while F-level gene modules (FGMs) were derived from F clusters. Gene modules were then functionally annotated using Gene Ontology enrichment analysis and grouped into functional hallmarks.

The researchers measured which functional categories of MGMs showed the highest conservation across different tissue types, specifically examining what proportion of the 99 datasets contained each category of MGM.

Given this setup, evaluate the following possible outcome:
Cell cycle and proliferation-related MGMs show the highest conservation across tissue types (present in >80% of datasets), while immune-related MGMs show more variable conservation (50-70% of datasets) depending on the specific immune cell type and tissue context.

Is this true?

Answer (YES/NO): NO